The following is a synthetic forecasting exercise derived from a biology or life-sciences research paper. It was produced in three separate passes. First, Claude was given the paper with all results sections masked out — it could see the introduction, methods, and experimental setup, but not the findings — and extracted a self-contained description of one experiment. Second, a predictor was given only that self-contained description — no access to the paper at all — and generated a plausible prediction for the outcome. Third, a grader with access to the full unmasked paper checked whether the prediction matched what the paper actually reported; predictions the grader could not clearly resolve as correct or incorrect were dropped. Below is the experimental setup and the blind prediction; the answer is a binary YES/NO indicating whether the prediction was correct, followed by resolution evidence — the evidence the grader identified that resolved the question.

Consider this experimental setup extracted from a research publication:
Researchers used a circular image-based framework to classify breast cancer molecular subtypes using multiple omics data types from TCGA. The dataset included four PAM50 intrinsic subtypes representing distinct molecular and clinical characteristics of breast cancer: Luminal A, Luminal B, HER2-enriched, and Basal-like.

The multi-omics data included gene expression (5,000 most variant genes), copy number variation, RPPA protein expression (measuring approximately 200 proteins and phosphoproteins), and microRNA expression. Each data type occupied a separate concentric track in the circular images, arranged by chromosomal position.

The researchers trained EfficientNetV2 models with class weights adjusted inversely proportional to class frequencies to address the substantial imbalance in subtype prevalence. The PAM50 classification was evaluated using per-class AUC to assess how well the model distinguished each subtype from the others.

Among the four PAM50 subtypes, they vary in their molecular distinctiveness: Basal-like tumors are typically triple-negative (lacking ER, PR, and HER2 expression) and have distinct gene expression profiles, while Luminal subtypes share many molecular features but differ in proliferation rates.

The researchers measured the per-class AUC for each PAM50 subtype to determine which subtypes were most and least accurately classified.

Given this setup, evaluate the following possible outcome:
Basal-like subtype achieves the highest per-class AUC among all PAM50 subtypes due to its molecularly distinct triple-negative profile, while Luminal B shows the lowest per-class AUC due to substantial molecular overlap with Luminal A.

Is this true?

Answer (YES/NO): YES